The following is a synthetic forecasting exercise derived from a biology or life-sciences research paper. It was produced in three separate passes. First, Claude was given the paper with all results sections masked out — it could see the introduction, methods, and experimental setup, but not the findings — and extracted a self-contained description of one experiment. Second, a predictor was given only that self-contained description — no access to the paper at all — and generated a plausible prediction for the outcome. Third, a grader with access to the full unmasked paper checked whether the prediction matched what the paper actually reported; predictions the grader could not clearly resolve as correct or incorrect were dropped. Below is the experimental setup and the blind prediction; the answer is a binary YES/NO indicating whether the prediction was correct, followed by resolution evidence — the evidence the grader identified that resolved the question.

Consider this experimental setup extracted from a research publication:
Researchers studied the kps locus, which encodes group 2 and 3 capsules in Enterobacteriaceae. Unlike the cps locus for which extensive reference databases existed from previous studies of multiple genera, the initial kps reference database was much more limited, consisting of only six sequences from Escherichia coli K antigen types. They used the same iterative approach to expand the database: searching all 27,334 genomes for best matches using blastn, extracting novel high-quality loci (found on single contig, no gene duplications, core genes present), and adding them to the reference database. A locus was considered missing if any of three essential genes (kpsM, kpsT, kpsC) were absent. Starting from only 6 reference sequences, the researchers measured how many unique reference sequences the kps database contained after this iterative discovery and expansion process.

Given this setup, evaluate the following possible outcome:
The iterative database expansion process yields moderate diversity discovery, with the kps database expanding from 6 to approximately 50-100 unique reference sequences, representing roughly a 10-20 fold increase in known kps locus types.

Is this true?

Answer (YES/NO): NO